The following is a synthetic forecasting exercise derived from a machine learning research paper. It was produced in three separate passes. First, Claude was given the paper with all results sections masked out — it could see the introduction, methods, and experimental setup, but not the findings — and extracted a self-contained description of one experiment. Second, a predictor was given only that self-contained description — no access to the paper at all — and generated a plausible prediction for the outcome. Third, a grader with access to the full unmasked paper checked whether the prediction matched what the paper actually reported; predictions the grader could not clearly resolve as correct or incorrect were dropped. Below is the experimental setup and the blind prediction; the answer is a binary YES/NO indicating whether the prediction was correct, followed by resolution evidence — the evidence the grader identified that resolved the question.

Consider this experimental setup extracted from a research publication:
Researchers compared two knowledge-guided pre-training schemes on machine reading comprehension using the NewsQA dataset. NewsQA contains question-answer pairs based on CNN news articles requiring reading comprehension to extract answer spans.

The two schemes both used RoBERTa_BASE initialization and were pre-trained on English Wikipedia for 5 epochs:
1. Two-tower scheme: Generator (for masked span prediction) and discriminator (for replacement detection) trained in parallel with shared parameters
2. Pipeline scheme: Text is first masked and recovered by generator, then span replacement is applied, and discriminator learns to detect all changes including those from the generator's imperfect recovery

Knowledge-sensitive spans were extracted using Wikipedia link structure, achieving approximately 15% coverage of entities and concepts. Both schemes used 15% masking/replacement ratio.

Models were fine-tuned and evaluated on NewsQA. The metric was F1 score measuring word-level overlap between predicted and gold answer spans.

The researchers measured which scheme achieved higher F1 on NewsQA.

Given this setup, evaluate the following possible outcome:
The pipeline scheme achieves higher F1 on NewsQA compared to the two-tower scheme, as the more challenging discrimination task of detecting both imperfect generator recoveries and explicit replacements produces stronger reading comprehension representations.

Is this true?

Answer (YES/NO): YES